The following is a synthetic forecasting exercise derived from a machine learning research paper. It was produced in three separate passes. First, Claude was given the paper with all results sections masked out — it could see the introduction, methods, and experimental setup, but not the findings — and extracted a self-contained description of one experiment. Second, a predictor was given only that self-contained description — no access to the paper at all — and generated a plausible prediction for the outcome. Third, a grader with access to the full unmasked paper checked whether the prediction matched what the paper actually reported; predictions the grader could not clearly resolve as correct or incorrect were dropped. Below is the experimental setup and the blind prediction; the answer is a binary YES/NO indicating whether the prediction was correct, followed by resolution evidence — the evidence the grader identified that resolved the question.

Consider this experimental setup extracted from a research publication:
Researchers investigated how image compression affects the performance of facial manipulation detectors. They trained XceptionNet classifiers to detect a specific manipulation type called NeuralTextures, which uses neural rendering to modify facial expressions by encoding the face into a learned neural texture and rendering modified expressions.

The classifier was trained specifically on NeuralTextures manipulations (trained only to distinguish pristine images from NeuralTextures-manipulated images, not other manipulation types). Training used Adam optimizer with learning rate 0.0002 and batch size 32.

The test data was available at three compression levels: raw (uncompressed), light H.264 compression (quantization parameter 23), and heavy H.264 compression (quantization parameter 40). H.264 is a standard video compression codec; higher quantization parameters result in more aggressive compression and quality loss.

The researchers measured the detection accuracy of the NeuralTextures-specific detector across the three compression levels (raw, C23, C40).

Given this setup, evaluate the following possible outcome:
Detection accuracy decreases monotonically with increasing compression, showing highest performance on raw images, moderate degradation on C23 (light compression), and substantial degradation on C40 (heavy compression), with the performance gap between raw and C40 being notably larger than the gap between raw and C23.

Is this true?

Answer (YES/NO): YES